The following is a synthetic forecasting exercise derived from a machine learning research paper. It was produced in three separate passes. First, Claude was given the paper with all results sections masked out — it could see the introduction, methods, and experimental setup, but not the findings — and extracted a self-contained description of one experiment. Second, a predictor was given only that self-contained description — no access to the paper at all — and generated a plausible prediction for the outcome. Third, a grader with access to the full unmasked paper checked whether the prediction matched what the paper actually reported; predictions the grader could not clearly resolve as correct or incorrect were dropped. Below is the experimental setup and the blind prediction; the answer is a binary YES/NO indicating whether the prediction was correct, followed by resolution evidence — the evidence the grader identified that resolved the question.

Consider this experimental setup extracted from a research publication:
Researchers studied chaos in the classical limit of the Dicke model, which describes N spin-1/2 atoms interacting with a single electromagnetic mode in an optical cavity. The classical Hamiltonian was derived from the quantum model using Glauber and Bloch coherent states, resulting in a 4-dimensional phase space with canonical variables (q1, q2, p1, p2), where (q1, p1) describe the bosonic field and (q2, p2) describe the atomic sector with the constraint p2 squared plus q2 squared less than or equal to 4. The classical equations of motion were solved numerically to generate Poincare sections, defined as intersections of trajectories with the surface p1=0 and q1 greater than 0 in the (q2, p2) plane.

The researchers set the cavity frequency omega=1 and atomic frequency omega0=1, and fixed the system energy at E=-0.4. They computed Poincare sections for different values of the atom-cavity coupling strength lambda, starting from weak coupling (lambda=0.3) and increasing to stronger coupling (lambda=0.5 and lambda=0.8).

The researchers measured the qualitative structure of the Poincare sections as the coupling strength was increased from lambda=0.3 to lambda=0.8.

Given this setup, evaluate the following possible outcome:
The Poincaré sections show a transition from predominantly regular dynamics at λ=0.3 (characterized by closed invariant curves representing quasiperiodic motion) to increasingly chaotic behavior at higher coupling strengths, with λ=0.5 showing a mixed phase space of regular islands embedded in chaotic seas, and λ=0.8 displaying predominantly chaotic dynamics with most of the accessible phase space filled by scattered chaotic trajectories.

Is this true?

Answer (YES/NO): YES